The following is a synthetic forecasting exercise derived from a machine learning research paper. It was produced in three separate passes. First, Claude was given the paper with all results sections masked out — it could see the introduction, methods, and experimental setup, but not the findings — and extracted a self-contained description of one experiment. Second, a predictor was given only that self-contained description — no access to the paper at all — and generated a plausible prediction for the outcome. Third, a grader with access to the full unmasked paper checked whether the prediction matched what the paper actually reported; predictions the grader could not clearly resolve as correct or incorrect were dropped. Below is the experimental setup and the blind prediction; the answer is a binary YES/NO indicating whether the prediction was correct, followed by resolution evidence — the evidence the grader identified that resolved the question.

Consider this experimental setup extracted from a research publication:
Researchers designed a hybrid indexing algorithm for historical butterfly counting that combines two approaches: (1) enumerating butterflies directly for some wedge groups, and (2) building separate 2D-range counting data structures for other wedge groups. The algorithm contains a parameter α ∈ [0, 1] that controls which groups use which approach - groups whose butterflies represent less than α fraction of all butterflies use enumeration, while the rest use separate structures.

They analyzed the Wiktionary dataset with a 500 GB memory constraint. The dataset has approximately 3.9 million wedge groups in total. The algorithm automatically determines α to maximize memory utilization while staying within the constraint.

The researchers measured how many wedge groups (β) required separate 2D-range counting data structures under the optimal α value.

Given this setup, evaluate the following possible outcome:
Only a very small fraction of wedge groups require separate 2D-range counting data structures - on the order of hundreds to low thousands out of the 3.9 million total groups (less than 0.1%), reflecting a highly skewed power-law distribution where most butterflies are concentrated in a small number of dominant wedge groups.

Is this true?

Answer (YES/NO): NO